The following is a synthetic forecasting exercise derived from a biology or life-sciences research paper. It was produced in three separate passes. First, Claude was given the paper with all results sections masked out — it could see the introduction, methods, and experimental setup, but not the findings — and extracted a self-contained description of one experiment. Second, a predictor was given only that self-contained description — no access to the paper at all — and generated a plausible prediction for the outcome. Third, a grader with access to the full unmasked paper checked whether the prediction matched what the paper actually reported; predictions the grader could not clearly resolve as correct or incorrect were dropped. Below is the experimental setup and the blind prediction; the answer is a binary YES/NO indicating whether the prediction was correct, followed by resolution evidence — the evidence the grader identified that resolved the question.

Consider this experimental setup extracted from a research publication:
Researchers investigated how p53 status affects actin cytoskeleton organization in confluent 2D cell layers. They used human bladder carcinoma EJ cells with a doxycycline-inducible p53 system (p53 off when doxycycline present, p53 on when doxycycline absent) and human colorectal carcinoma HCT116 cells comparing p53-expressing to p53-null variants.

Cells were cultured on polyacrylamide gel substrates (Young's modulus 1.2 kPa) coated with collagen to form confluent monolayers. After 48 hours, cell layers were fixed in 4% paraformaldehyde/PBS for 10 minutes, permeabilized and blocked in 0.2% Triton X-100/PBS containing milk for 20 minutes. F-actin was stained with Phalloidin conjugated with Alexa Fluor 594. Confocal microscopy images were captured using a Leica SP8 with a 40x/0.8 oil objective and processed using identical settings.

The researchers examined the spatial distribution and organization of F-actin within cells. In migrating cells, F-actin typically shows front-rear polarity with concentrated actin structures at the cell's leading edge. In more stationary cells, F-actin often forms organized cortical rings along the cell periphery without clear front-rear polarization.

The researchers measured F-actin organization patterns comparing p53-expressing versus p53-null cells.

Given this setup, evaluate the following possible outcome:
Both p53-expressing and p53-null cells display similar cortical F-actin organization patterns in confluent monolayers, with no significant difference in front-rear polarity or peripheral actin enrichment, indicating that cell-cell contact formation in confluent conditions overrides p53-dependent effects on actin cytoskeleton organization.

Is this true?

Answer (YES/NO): NO